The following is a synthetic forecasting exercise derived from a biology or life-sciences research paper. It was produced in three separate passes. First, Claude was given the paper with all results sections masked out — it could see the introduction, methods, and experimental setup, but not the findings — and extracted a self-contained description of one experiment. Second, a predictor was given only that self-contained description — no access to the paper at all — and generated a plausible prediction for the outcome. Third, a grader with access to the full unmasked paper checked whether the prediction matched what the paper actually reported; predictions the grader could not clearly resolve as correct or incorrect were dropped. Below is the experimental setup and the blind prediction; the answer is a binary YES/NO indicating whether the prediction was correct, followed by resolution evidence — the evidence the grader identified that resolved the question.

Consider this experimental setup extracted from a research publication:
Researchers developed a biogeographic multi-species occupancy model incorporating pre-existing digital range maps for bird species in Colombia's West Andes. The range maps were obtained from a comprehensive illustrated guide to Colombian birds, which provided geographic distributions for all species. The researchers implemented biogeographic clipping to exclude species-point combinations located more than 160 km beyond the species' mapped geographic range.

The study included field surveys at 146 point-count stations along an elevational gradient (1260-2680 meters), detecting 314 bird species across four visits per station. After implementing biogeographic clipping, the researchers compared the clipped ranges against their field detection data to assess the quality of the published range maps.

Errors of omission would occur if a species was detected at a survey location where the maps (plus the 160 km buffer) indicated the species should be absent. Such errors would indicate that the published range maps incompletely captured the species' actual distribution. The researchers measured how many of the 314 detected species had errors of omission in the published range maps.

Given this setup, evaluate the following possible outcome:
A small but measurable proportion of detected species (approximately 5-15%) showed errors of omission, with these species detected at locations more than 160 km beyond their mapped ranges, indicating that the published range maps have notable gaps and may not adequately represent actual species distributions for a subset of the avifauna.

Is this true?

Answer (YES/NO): NO